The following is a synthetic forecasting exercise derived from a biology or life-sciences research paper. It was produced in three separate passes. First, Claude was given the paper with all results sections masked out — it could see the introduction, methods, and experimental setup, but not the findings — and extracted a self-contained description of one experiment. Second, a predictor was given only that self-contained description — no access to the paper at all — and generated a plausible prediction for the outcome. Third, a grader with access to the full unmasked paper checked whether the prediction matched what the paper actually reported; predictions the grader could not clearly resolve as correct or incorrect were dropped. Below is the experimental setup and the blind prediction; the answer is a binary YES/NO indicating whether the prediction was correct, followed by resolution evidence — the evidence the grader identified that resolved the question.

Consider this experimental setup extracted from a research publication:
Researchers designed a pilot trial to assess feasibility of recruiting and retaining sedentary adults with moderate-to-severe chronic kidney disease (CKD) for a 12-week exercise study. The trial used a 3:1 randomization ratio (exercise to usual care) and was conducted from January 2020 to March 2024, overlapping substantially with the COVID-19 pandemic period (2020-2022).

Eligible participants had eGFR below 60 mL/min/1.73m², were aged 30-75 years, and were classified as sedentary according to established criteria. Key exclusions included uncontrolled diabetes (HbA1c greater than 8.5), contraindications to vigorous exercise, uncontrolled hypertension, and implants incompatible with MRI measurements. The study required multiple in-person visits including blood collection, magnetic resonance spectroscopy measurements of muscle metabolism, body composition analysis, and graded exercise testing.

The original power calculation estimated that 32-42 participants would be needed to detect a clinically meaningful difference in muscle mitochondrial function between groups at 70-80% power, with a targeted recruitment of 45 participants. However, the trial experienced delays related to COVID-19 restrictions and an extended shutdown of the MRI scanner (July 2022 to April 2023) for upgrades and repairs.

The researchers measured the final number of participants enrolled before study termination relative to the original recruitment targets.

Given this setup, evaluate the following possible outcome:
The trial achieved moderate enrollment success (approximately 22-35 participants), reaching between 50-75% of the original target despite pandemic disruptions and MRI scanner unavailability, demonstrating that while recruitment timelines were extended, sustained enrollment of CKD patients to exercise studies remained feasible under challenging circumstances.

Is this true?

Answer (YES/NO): YES